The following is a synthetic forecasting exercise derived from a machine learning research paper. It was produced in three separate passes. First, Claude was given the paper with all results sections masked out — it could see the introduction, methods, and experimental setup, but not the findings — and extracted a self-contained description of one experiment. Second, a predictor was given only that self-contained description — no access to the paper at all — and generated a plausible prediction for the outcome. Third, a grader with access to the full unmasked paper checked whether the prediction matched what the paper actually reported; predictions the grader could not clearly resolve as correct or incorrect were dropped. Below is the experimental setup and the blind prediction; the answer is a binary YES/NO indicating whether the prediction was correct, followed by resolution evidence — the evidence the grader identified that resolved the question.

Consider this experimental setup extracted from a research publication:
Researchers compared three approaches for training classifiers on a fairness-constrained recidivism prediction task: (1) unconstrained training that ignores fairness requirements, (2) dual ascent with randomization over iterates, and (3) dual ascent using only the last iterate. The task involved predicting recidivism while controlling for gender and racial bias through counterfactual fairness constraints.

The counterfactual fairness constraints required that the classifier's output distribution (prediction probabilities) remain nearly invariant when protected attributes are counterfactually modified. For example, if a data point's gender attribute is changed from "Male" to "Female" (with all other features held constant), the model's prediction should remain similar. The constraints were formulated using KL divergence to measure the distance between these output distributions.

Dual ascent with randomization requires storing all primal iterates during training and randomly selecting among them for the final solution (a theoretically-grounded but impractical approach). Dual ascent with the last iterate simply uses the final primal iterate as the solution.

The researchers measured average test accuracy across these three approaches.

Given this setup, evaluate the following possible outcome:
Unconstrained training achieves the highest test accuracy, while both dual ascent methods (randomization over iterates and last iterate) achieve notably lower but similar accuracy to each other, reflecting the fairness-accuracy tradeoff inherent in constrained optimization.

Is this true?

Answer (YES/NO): NO